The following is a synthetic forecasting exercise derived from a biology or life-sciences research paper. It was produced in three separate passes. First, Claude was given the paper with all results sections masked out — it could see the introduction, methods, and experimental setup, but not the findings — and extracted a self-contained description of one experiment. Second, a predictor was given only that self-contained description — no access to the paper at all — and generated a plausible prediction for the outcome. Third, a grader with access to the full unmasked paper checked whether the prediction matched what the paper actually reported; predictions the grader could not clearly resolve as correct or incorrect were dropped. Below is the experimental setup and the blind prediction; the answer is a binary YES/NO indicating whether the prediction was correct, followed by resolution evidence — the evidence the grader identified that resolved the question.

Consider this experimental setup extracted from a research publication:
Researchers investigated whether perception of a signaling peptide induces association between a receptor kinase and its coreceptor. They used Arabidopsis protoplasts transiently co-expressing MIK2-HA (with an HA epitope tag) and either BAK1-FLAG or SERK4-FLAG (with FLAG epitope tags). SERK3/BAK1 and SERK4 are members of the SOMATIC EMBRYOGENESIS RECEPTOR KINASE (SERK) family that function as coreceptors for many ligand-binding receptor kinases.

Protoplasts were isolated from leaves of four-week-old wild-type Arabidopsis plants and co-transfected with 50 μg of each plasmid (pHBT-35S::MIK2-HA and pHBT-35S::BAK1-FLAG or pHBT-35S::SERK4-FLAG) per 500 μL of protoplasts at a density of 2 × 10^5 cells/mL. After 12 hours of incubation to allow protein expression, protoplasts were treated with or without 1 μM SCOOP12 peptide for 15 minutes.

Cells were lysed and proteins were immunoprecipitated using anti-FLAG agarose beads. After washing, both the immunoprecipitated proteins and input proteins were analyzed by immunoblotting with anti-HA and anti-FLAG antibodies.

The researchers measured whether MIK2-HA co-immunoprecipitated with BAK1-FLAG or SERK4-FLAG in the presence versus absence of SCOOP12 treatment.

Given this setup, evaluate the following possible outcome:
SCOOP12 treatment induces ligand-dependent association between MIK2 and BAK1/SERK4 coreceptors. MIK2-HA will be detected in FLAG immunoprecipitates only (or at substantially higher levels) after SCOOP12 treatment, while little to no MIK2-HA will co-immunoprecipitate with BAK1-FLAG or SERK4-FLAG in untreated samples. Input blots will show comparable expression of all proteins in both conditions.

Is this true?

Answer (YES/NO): YES